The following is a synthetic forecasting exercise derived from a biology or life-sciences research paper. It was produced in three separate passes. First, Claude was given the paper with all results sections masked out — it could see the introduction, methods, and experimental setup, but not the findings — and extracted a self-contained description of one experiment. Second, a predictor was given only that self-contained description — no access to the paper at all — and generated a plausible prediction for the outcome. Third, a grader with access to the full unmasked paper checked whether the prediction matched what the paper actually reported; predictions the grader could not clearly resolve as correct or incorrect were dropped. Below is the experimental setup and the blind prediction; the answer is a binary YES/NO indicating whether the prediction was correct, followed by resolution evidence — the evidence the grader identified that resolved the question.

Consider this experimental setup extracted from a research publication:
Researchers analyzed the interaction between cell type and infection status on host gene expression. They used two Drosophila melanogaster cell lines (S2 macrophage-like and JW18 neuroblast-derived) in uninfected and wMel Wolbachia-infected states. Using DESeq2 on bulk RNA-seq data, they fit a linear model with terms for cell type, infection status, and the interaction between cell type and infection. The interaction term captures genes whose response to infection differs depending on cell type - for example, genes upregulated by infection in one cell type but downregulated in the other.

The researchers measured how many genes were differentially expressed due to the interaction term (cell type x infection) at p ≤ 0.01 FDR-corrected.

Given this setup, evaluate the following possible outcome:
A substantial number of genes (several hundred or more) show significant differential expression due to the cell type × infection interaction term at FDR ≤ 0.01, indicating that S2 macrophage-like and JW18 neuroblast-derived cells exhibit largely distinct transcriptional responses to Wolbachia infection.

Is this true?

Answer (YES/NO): YES